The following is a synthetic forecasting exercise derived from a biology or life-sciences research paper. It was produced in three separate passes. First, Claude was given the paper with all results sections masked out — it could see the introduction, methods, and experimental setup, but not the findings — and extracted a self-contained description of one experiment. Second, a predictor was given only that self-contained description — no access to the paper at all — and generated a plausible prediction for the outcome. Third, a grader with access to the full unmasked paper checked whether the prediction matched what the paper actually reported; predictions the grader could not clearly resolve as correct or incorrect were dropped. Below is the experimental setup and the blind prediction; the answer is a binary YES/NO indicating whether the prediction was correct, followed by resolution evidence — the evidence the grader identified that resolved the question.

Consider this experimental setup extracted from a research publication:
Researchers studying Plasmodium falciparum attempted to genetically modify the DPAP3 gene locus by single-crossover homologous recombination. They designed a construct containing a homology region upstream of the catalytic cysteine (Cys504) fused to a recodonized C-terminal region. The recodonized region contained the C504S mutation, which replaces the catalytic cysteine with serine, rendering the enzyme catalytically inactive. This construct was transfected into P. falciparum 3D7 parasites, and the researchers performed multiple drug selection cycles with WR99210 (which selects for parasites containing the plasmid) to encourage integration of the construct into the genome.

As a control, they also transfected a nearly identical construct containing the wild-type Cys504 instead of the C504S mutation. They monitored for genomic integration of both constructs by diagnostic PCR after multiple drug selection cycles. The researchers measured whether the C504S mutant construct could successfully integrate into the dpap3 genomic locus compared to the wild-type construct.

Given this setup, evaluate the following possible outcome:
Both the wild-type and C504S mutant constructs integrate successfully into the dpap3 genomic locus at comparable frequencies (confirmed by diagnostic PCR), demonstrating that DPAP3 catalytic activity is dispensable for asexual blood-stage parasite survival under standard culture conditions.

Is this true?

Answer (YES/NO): NO